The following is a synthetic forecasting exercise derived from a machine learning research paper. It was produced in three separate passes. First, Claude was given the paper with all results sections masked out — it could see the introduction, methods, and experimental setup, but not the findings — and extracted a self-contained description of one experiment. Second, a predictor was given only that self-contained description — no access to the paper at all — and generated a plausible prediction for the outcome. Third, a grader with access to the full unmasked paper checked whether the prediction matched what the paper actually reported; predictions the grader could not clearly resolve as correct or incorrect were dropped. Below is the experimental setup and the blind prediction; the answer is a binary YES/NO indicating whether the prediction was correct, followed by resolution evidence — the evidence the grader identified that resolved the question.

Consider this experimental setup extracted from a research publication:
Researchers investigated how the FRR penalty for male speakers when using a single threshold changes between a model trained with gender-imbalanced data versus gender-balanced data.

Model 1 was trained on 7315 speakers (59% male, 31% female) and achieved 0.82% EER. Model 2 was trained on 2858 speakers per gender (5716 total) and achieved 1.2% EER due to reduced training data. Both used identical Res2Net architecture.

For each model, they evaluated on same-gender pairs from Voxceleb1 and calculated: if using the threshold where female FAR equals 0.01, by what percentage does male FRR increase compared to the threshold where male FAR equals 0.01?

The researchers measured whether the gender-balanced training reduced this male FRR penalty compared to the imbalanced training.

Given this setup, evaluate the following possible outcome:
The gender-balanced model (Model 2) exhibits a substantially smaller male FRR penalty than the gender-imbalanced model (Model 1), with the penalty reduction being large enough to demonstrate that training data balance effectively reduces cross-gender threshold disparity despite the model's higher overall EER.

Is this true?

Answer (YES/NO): NO